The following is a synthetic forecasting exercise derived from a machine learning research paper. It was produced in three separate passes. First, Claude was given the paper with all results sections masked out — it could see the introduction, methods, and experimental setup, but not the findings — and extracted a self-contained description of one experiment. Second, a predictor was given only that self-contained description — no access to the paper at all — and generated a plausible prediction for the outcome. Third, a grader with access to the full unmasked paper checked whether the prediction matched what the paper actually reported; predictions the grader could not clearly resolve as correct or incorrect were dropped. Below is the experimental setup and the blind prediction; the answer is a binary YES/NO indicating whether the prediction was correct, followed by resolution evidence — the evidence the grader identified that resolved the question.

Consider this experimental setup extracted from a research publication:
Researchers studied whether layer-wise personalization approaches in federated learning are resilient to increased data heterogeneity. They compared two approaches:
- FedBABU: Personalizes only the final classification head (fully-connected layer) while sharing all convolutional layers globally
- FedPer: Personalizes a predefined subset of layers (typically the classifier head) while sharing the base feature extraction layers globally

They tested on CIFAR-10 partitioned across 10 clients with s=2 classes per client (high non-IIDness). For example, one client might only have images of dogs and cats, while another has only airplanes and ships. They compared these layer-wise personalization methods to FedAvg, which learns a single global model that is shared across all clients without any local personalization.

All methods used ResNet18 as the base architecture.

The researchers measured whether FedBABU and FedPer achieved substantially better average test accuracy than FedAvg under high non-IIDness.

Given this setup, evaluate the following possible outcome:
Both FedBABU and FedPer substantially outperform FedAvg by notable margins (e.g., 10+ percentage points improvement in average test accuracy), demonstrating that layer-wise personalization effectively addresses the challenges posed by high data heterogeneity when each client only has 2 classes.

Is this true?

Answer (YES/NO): NO